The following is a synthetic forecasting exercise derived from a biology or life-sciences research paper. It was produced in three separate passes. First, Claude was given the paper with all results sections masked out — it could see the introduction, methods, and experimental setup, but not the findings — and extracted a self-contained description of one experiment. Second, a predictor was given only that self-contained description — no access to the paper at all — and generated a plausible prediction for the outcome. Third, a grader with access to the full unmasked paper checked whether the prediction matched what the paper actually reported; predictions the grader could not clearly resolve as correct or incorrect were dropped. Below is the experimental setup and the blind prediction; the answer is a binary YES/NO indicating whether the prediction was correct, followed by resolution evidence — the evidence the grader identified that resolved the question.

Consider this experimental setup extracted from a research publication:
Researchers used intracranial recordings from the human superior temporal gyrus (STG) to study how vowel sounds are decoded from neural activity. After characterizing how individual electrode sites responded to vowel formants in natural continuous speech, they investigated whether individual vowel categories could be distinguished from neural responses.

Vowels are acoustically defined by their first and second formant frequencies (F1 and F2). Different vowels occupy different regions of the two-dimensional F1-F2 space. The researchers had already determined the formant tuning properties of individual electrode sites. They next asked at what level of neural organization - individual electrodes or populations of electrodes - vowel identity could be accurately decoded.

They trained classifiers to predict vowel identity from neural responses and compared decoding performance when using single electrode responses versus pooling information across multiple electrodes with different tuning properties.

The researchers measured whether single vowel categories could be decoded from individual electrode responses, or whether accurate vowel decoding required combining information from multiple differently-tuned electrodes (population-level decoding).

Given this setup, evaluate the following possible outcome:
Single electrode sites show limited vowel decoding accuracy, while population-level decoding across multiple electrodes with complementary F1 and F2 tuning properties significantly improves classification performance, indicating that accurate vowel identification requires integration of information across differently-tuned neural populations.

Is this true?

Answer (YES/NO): YES